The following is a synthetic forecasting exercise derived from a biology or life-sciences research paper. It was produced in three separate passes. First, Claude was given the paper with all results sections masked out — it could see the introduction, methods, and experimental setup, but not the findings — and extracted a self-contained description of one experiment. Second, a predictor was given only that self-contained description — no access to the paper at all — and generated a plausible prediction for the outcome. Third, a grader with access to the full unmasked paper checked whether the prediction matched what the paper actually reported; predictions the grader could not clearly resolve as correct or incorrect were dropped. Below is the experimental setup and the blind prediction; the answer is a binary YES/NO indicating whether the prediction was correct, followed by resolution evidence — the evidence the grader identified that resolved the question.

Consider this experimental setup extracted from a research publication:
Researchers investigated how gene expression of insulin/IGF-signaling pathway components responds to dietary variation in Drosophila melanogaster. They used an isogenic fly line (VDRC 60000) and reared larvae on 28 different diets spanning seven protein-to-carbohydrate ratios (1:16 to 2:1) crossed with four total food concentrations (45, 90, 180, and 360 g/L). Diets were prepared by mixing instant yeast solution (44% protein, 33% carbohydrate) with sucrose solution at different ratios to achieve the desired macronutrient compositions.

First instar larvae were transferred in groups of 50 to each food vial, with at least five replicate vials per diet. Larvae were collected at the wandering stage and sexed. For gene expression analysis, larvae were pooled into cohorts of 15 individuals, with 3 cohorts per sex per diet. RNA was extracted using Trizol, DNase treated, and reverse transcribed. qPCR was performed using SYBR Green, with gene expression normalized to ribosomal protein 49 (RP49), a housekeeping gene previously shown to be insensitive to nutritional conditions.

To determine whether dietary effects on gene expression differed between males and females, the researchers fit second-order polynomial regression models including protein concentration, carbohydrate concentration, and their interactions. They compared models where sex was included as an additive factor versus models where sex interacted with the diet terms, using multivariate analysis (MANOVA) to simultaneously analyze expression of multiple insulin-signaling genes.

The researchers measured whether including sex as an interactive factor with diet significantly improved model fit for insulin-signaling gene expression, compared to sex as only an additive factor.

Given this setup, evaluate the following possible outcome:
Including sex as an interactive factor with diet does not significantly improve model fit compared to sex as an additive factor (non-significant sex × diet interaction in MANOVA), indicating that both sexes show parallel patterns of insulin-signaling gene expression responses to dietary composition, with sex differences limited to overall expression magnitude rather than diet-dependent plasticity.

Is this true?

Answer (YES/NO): NO